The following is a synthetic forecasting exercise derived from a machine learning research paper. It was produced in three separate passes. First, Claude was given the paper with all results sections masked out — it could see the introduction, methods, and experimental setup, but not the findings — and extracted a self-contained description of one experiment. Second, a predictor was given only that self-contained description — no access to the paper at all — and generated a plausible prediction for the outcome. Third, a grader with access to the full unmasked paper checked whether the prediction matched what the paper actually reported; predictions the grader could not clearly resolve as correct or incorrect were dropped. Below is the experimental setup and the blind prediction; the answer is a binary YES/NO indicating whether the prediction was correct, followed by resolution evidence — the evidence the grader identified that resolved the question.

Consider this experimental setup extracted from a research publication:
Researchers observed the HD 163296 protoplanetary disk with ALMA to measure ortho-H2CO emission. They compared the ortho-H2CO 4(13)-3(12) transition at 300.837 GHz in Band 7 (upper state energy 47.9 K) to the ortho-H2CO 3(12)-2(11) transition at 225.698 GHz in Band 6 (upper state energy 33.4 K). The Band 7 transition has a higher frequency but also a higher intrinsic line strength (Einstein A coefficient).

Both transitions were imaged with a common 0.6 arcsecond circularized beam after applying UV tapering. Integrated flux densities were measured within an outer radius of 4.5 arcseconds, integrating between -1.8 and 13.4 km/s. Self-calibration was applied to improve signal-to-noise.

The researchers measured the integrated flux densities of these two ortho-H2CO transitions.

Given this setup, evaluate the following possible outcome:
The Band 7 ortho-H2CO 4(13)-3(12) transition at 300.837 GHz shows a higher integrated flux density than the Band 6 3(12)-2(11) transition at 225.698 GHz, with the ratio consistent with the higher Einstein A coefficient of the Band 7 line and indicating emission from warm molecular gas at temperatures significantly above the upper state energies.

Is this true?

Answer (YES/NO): NO